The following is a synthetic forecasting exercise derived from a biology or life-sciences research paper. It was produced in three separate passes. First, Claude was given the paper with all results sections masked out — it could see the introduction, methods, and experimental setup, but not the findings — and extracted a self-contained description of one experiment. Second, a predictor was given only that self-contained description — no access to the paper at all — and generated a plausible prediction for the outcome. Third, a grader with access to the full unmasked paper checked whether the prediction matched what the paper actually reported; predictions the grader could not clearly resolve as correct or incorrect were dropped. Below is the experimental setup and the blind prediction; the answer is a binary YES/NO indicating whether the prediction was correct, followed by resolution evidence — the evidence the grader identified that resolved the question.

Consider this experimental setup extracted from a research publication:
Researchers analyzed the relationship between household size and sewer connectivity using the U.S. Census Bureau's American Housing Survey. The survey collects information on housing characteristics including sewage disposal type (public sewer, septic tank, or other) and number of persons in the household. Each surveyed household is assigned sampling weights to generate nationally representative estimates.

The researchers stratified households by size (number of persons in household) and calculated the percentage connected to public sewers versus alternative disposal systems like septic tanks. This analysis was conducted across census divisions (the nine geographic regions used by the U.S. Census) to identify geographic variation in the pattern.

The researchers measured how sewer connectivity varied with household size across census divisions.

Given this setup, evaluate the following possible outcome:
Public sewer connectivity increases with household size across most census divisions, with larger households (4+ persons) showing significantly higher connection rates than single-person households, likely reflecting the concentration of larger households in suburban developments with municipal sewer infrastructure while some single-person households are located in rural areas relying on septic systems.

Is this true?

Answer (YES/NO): NO